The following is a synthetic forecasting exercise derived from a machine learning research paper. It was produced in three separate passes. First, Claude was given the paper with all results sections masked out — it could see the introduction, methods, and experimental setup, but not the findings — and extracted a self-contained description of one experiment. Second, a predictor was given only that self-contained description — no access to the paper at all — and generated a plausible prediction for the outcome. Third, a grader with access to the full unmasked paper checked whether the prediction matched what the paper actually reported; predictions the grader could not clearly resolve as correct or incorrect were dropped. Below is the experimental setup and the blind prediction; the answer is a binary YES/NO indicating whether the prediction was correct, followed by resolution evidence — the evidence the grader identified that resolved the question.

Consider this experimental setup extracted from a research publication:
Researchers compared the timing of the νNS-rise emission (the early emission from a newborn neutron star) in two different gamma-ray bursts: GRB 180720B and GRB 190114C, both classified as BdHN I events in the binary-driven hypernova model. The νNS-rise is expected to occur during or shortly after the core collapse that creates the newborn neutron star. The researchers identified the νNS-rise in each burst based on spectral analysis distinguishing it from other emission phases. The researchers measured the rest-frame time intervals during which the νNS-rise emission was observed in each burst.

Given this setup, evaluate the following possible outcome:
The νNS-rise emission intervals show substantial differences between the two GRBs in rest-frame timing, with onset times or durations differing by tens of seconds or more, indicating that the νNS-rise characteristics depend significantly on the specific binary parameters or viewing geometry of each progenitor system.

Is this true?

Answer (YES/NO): NO